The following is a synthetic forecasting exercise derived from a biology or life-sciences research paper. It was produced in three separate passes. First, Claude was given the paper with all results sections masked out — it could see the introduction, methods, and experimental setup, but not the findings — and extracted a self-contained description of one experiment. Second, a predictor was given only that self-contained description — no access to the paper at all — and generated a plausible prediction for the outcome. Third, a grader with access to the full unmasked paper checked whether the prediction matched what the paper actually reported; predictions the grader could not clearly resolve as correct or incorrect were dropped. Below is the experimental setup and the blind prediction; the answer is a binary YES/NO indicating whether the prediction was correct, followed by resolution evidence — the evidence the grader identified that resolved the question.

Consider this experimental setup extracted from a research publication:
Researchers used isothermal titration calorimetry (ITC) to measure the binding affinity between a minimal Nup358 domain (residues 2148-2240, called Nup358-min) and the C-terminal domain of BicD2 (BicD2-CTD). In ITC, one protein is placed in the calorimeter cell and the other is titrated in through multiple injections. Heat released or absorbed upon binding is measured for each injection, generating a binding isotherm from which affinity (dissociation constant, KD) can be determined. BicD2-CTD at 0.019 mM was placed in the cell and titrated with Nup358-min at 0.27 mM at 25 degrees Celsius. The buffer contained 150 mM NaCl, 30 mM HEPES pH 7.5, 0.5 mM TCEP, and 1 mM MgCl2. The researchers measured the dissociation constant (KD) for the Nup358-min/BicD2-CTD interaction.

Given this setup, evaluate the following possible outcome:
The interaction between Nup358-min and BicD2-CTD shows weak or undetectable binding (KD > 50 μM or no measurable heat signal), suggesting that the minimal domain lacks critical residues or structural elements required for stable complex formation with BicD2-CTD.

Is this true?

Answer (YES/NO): NO